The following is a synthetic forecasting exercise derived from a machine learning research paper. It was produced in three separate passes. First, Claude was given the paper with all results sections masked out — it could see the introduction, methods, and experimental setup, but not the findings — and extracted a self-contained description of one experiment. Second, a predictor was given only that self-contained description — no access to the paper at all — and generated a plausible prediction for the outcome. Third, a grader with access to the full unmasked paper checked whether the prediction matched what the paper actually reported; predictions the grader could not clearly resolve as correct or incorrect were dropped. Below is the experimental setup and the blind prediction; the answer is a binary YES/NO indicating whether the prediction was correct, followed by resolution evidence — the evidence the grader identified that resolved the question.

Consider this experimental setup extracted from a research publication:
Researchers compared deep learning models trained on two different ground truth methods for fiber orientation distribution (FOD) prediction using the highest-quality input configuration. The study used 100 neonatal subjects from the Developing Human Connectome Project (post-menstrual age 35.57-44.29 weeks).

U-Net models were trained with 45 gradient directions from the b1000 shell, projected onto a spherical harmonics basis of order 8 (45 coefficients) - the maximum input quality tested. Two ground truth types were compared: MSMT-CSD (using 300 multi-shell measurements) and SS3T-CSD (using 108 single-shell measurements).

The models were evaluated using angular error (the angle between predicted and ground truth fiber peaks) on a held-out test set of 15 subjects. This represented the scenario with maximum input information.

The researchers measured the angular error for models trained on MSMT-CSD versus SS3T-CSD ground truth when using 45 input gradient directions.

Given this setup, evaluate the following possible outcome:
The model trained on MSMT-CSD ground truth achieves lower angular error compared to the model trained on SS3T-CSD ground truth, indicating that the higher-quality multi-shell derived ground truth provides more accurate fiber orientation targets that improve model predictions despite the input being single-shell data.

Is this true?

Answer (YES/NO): NO